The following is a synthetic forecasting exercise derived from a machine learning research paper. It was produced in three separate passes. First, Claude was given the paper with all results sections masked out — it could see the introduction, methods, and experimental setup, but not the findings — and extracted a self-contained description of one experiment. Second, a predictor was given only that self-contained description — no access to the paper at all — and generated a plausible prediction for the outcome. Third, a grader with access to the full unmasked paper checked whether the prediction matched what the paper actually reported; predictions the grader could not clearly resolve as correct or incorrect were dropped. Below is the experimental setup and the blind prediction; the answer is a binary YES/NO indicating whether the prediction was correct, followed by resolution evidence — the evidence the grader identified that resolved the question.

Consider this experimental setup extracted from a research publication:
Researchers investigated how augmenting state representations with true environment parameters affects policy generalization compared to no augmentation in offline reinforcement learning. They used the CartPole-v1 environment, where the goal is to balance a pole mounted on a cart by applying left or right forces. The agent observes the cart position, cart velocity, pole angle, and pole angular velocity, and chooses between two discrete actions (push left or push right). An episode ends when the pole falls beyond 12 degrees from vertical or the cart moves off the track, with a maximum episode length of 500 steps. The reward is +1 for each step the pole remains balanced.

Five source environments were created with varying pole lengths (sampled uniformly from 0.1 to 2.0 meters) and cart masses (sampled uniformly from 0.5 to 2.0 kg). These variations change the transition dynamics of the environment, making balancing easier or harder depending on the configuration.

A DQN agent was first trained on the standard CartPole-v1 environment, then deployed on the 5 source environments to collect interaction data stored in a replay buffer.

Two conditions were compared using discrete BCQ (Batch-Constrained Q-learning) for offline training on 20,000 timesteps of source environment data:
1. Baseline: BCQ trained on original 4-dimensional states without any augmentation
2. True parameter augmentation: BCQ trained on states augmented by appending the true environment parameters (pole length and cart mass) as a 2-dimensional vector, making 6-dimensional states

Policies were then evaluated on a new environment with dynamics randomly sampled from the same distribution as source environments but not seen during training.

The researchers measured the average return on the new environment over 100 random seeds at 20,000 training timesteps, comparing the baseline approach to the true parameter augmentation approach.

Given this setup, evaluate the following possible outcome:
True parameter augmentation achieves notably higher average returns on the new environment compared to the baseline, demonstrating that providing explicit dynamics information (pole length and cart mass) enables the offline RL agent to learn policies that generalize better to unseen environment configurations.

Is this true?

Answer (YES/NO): NO